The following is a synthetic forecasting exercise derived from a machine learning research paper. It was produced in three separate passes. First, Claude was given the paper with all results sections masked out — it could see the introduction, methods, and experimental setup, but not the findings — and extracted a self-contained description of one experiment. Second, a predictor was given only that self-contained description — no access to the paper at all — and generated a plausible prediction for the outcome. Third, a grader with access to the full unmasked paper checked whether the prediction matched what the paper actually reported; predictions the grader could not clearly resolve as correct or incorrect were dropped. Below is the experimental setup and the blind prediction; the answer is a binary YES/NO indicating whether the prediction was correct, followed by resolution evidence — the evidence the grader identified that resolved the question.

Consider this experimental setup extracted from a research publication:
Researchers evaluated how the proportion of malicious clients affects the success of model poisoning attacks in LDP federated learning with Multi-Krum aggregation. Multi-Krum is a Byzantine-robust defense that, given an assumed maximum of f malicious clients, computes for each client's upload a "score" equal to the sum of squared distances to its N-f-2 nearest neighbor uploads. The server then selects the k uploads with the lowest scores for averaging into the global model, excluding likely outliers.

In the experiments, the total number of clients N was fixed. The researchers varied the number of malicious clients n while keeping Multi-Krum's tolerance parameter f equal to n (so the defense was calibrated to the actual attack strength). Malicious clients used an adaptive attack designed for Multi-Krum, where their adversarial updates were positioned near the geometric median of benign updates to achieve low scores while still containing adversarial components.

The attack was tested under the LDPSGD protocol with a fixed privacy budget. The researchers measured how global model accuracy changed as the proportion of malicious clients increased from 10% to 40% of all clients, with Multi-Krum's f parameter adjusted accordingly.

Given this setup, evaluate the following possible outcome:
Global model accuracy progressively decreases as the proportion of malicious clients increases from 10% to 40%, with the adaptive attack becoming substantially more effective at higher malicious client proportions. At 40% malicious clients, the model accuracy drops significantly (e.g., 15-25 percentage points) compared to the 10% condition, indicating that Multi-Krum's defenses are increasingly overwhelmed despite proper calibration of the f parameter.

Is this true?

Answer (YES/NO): NO